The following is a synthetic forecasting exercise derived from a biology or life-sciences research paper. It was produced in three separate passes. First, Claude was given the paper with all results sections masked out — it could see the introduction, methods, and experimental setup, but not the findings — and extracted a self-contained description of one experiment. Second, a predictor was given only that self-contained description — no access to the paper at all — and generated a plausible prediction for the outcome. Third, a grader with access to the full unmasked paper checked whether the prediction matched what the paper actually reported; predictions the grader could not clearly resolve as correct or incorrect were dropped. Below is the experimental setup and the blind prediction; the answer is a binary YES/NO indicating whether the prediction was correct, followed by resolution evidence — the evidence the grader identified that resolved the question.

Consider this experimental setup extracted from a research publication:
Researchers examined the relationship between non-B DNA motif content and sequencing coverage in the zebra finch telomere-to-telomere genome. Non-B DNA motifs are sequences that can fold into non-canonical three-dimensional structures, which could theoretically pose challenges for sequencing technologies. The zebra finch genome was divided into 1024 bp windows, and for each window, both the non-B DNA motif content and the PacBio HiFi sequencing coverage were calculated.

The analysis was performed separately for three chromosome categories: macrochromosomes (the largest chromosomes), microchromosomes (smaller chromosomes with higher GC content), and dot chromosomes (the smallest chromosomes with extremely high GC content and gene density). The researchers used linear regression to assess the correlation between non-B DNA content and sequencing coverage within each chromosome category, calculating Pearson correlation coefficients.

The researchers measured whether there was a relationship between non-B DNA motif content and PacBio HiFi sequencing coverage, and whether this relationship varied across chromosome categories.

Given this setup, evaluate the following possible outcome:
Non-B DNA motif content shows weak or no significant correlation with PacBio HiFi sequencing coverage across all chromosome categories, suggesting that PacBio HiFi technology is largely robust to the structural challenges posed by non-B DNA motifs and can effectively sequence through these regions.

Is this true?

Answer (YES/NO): NO